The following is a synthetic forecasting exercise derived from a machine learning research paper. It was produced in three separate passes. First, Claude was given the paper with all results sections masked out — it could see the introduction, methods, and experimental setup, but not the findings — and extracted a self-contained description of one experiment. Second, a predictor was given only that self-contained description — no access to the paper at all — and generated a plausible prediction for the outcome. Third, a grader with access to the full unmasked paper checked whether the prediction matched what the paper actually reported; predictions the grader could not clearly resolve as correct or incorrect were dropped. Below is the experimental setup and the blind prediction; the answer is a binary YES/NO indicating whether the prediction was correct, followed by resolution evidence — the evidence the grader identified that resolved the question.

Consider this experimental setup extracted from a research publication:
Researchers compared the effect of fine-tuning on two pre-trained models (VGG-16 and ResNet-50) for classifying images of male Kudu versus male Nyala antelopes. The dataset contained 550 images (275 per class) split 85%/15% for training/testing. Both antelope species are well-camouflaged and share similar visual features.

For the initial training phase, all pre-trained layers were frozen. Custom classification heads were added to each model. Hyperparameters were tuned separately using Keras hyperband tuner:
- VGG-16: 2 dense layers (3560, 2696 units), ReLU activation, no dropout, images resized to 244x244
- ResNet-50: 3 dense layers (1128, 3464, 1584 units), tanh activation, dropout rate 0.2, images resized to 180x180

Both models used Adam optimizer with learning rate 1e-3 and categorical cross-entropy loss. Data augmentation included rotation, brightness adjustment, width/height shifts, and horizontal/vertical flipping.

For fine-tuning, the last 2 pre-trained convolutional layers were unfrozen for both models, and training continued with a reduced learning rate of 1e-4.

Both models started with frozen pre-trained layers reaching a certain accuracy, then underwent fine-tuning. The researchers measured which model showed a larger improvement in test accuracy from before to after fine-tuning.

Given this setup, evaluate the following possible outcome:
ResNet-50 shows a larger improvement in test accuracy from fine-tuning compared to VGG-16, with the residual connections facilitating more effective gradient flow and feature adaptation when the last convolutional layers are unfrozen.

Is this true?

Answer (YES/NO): NO